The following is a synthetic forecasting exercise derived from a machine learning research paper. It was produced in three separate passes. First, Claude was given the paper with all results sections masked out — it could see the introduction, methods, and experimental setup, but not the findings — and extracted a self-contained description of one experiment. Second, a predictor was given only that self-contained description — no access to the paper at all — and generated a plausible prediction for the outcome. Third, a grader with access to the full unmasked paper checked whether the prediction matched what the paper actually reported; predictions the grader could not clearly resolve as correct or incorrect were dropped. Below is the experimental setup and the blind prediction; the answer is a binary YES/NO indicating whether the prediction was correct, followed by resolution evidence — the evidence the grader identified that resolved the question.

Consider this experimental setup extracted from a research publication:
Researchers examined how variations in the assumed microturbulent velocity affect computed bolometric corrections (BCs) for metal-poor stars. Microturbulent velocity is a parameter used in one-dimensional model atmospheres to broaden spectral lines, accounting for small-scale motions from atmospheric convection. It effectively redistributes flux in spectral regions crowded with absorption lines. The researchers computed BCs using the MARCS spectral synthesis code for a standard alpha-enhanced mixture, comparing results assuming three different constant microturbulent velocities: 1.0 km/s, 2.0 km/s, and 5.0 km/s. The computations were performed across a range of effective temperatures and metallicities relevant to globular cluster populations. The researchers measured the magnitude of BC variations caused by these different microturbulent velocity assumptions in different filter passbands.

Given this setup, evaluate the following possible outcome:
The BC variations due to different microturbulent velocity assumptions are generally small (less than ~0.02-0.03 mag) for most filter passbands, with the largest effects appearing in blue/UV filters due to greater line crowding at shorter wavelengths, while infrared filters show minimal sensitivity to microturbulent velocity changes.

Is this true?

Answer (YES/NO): NO